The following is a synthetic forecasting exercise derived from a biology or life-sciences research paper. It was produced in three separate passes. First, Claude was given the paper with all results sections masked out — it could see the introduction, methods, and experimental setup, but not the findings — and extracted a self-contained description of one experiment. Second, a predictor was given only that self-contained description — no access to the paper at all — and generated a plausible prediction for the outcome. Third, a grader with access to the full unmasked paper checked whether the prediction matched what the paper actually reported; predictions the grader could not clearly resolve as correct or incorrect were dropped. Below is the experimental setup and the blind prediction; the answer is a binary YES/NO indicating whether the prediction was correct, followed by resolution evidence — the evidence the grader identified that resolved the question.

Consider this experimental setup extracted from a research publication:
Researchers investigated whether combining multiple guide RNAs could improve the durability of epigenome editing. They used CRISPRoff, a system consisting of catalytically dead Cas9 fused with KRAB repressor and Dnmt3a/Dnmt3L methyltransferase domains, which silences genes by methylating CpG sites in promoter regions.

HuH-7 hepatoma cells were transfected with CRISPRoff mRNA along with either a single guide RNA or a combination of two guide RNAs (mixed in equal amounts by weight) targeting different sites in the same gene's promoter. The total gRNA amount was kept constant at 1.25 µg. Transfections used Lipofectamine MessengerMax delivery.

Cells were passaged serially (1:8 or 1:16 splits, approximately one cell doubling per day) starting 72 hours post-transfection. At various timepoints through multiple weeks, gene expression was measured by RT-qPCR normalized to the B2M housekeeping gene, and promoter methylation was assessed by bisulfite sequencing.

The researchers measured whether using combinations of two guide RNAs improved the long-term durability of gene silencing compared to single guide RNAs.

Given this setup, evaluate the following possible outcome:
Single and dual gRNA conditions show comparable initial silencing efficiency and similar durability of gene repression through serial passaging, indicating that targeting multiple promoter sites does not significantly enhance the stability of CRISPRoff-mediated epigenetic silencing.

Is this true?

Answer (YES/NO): NO